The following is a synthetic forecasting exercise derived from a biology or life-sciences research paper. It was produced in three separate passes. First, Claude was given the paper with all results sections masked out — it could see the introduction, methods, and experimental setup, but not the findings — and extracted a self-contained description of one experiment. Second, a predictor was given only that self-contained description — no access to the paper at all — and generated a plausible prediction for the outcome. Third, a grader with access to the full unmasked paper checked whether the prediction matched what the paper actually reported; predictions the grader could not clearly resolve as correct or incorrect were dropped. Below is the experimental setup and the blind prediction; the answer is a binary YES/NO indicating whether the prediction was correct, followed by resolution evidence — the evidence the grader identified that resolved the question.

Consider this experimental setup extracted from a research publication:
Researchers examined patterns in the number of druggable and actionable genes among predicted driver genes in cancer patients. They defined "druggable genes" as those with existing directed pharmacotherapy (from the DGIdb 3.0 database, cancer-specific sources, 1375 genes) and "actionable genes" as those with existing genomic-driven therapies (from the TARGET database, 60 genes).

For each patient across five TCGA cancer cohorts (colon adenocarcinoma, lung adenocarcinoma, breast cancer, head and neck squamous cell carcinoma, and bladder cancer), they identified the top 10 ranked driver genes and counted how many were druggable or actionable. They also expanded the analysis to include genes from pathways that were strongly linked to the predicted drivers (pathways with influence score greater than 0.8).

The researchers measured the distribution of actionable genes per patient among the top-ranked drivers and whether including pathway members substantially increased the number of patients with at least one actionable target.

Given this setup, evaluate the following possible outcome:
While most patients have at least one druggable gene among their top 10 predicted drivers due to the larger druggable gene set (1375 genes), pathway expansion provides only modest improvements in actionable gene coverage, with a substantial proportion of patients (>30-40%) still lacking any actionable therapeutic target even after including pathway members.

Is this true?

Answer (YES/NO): NO